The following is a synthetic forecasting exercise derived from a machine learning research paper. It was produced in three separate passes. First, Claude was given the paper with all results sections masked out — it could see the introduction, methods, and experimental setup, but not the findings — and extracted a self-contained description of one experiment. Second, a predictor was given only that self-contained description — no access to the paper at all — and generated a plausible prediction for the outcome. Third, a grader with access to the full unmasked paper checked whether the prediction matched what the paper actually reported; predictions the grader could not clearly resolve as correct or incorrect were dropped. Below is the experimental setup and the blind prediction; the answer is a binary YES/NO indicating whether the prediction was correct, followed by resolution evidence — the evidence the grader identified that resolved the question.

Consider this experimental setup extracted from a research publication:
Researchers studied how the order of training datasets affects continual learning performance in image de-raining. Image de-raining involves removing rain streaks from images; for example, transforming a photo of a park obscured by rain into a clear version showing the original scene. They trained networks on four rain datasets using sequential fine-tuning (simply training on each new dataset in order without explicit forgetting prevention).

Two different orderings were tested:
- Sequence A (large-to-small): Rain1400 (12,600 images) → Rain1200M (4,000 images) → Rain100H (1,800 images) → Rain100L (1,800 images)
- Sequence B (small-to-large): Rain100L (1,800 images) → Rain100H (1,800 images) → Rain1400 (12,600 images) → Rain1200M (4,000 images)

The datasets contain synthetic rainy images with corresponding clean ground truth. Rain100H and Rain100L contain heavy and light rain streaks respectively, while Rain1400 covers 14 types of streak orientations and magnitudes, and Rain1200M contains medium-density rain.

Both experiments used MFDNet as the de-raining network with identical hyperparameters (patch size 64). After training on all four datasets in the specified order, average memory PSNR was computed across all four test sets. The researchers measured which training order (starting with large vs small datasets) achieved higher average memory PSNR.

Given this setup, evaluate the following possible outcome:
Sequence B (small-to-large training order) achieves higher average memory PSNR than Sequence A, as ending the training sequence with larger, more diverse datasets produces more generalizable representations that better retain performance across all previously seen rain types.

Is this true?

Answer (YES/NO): NO